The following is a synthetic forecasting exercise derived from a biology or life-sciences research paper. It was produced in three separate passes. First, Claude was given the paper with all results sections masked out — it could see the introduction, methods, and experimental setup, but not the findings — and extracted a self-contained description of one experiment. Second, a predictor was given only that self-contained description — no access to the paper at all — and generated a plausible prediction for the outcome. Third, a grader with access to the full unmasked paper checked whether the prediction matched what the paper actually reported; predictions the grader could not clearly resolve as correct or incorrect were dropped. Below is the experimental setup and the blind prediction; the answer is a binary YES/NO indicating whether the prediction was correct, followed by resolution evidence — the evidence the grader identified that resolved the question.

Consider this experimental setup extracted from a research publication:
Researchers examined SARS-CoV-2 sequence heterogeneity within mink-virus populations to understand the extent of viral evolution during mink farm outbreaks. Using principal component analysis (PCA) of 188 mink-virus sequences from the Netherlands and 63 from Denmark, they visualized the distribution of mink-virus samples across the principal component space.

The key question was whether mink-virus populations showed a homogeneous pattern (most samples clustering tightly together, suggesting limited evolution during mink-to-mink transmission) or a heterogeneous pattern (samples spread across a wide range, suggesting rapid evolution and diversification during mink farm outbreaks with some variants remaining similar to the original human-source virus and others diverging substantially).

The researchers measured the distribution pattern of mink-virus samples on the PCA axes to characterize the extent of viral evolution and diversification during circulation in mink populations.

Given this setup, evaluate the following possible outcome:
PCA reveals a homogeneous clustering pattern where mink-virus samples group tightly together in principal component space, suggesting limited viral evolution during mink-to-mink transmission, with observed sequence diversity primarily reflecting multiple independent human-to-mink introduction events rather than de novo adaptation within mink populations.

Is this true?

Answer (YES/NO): NO